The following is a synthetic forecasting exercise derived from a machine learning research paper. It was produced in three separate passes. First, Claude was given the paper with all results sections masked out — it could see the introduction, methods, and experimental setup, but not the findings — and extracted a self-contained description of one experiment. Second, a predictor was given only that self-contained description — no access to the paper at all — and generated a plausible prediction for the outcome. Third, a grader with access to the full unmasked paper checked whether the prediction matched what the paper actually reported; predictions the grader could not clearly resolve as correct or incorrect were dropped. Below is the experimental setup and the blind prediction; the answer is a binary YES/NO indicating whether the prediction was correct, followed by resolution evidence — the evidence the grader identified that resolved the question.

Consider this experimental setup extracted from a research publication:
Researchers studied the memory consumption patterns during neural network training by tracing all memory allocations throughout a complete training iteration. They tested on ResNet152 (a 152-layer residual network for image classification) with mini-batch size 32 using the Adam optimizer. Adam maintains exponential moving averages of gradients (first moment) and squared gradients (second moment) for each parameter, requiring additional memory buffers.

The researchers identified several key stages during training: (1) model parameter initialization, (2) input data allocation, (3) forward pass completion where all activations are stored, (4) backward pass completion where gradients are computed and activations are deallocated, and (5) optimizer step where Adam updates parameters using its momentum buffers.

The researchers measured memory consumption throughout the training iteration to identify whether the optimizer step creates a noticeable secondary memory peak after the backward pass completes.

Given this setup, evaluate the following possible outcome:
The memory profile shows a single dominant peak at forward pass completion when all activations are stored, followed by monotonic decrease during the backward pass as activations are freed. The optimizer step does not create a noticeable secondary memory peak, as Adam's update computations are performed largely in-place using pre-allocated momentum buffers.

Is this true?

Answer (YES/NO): NO